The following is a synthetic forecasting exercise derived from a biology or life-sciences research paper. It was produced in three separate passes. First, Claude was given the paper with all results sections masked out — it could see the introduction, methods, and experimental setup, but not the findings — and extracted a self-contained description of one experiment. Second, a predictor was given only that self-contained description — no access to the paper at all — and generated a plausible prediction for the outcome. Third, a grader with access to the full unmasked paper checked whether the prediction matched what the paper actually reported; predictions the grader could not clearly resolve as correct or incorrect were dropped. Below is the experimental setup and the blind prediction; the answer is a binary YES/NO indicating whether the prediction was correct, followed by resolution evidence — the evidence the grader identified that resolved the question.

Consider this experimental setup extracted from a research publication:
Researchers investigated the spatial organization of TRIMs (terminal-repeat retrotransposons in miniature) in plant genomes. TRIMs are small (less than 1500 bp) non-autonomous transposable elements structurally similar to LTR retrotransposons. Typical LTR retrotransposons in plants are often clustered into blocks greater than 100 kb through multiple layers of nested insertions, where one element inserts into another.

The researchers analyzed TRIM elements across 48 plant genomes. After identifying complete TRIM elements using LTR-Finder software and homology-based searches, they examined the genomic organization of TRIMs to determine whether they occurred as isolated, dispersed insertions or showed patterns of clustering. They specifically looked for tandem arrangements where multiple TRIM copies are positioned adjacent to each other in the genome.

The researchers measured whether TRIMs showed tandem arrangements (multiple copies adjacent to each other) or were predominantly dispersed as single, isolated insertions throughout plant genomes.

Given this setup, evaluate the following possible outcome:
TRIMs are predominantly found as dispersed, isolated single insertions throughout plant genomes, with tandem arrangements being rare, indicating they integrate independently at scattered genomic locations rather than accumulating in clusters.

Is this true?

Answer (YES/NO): NO